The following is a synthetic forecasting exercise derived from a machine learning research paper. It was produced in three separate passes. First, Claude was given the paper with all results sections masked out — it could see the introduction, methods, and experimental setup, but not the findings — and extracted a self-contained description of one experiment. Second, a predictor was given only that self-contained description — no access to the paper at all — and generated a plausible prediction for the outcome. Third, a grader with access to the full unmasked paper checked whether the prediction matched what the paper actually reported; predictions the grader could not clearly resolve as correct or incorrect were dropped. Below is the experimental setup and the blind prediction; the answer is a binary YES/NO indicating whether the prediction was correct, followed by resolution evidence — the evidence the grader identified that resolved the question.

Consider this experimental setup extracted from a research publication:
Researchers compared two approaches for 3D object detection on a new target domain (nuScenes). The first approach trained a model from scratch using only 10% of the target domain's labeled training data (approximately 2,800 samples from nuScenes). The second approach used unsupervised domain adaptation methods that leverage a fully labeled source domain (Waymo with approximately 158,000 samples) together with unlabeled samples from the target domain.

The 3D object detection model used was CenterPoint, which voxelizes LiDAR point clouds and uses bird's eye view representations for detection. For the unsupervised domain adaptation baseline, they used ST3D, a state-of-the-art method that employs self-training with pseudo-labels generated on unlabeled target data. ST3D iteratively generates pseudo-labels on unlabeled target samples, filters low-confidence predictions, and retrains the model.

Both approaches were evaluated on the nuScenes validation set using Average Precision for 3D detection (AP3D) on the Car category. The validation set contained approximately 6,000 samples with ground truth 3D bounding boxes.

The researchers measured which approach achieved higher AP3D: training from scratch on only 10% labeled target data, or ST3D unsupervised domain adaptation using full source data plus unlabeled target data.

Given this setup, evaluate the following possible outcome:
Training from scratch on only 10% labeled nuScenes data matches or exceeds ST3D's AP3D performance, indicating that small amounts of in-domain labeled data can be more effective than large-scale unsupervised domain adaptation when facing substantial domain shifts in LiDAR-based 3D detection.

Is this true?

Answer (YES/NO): YES